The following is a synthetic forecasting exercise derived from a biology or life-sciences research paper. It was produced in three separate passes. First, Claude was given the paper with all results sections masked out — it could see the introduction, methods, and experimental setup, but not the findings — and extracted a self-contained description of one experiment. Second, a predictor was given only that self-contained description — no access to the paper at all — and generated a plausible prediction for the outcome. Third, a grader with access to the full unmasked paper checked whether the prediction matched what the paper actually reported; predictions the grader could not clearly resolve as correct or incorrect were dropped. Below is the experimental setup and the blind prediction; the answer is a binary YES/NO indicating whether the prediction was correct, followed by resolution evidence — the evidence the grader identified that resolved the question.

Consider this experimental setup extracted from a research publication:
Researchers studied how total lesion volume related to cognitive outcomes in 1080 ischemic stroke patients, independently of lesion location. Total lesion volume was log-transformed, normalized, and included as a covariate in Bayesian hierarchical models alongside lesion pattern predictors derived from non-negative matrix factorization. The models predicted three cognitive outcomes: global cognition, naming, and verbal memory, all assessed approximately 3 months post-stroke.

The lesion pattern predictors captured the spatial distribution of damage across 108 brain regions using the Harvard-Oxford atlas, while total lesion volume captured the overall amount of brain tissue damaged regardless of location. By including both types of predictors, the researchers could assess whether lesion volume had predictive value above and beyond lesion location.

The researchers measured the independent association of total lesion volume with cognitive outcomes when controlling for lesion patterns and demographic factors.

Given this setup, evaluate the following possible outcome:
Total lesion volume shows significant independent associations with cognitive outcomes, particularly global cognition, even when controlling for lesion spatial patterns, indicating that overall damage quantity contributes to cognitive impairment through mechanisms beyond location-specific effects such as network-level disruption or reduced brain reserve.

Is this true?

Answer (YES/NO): YES